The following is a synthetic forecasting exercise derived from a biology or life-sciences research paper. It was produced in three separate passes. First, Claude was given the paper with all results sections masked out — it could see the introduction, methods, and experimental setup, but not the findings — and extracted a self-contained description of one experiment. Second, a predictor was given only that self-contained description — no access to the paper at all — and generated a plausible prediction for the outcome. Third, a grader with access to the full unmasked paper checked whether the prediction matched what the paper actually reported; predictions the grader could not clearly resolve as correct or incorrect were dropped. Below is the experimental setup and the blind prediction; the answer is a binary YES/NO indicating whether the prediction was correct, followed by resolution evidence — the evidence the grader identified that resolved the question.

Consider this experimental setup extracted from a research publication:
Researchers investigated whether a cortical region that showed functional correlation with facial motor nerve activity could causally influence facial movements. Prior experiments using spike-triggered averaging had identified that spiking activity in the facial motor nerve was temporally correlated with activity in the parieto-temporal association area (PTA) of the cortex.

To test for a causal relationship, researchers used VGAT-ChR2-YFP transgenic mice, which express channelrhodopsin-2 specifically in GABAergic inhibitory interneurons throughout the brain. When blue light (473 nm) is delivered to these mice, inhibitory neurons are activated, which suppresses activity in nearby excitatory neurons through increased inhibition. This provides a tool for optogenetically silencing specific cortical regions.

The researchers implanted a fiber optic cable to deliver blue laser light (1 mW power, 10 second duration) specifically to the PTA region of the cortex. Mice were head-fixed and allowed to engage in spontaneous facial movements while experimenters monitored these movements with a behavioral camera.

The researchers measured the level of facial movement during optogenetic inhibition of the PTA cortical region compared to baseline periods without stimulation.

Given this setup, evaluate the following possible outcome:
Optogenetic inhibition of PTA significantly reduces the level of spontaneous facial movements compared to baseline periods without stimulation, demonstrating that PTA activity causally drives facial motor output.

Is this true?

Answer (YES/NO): YES